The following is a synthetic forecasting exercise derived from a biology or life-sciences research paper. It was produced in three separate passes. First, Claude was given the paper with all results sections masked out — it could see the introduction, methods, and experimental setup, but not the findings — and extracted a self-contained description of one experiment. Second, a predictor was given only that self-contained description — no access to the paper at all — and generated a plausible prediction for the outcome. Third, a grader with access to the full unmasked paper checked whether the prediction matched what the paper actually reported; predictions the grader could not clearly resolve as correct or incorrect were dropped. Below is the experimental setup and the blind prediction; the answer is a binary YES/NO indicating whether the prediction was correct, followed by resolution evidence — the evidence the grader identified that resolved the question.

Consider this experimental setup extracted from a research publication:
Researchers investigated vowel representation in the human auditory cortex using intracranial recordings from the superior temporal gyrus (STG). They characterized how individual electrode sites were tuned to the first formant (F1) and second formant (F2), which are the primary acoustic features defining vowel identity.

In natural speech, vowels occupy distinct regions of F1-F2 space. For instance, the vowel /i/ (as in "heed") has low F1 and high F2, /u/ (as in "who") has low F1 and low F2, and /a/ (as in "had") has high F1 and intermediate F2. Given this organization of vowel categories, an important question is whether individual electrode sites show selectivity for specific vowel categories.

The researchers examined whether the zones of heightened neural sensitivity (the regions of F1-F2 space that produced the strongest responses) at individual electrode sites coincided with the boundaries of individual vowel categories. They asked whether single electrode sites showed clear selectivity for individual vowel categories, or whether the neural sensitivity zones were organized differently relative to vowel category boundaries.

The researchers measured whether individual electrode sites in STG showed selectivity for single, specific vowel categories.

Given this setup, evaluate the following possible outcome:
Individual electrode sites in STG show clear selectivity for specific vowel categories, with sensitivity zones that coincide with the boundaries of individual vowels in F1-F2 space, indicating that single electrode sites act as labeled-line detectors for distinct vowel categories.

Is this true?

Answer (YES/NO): NO